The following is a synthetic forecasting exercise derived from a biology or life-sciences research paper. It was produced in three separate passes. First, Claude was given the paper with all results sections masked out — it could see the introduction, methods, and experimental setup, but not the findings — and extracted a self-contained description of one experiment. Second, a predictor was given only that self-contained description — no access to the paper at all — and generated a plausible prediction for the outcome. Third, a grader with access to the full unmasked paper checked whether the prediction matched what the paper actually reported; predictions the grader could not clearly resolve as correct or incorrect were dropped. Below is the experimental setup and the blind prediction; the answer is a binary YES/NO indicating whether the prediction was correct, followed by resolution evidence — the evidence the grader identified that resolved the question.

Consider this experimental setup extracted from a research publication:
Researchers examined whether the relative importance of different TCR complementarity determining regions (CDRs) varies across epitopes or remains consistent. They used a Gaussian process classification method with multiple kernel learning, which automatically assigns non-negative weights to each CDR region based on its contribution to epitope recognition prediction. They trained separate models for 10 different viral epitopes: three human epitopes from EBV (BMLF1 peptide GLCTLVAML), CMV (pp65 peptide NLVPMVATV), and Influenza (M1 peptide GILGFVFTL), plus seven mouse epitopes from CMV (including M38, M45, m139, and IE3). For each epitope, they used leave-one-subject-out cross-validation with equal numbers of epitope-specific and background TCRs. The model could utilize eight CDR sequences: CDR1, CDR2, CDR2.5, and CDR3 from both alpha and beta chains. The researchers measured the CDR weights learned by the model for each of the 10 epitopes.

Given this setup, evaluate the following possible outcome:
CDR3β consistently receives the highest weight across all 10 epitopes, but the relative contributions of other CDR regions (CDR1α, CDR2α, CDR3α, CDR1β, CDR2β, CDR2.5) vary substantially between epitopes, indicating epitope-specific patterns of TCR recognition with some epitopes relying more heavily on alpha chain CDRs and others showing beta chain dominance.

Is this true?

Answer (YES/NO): NO